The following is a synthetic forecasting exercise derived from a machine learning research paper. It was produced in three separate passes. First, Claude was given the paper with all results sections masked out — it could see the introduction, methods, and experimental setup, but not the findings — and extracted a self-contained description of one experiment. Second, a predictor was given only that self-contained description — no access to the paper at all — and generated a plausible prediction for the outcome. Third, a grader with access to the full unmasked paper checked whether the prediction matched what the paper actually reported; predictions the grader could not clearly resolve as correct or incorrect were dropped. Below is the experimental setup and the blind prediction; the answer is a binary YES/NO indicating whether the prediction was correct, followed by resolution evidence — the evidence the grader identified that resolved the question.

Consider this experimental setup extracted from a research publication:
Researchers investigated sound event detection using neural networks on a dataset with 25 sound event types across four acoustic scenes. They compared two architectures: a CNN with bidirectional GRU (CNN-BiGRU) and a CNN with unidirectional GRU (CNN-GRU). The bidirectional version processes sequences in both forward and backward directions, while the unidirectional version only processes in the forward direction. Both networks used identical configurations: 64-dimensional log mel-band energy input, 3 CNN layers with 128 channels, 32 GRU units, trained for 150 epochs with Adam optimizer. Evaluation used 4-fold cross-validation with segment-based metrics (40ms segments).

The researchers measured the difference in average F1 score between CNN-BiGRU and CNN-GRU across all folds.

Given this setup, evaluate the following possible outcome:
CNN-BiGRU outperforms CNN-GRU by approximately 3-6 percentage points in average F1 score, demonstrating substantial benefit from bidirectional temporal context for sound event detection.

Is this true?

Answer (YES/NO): NO